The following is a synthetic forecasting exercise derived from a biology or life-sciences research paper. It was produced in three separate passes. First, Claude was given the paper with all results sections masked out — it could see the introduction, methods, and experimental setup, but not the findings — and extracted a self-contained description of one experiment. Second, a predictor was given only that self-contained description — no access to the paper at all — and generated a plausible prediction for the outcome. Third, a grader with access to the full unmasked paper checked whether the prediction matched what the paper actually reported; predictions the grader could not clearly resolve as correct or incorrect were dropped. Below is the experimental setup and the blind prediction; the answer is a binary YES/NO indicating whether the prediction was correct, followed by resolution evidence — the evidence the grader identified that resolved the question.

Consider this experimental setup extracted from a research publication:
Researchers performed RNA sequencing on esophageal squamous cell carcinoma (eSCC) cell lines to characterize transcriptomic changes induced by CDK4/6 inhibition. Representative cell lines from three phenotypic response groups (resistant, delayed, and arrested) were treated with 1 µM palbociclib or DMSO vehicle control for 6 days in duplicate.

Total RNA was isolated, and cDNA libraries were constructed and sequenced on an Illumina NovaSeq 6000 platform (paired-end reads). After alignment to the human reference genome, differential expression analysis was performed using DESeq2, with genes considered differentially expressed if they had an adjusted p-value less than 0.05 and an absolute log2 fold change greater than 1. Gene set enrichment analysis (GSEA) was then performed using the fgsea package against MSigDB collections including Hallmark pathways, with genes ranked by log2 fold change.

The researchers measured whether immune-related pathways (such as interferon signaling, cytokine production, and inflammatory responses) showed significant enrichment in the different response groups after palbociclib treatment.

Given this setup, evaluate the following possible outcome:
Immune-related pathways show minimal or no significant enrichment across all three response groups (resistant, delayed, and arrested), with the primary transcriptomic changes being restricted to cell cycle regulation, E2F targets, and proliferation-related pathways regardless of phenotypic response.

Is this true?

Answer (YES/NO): NO